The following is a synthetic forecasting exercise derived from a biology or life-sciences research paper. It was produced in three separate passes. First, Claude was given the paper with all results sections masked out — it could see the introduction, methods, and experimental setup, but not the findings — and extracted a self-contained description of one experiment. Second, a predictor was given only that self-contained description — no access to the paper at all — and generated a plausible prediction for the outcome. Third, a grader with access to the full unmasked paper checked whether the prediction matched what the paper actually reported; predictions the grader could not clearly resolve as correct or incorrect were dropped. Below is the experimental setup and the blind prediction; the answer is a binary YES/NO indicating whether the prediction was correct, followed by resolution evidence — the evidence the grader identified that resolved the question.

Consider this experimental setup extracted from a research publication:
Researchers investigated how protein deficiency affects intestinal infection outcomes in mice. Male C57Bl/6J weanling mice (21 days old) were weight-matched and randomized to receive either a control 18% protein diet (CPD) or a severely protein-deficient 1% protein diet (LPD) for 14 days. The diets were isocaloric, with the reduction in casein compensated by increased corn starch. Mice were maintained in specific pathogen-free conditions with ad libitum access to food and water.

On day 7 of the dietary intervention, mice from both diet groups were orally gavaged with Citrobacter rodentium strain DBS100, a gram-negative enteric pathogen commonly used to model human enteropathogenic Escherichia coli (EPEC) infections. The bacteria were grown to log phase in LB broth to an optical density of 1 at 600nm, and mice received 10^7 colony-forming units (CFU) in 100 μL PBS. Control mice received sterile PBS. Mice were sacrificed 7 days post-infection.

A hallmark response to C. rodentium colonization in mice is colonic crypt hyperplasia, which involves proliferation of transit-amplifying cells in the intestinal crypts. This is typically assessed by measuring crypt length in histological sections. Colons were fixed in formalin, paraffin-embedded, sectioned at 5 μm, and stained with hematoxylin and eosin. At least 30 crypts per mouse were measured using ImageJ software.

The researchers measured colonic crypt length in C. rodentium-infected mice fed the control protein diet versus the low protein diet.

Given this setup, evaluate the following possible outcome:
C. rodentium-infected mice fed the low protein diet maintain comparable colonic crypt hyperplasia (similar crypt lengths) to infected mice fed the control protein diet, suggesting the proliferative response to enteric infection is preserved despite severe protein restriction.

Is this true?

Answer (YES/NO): NO